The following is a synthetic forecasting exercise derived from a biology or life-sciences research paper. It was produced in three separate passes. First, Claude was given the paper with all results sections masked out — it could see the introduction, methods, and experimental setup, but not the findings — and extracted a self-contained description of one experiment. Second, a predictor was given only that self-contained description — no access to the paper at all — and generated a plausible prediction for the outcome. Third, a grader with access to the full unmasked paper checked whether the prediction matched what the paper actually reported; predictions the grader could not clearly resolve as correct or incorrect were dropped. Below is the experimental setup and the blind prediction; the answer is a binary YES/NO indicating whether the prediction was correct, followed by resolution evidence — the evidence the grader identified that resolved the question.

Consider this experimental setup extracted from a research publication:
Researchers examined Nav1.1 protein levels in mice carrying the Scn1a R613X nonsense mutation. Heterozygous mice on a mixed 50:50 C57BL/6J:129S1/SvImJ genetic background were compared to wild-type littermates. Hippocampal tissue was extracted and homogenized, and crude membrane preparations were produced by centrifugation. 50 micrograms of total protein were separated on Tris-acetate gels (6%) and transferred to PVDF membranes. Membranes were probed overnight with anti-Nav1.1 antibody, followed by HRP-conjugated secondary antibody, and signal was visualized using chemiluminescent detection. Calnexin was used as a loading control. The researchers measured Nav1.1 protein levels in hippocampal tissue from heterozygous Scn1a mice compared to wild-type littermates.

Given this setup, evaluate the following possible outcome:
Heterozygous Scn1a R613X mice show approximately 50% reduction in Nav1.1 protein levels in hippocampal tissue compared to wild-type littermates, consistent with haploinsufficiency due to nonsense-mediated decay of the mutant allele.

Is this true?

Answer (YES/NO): YES